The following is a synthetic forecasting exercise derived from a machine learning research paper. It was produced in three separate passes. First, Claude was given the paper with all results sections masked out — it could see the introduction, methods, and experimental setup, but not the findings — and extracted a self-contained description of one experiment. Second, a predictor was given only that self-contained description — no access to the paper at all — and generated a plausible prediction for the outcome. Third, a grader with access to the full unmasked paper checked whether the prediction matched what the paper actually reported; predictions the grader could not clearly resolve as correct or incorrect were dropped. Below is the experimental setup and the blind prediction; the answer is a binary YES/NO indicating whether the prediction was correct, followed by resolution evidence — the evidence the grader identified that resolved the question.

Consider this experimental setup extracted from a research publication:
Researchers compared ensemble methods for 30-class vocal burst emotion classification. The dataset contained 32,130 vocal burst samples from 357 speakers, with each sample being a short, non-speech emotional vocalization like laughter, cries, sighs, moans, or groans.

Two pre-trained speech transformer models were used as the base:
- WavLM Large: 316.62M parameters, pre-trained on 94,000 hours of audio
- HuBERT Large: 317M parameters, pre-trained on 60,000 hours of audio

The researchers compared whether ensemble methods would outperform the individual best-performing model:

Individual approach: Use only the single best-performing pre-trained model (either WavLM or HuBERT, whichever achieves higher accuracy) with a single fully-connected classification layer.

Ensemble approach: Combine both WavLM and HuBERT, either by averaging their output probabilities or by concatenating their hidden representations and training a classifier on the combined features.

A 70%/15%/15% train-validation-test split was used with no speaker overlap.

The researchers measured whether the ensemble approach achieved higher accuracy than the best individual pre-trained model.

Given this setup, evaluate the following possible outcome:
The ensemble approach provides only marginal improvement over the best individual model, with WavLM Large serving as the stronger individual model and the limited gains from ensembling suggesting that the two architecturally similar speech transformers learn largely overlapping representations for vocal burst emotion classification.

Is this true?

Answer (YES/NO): YES